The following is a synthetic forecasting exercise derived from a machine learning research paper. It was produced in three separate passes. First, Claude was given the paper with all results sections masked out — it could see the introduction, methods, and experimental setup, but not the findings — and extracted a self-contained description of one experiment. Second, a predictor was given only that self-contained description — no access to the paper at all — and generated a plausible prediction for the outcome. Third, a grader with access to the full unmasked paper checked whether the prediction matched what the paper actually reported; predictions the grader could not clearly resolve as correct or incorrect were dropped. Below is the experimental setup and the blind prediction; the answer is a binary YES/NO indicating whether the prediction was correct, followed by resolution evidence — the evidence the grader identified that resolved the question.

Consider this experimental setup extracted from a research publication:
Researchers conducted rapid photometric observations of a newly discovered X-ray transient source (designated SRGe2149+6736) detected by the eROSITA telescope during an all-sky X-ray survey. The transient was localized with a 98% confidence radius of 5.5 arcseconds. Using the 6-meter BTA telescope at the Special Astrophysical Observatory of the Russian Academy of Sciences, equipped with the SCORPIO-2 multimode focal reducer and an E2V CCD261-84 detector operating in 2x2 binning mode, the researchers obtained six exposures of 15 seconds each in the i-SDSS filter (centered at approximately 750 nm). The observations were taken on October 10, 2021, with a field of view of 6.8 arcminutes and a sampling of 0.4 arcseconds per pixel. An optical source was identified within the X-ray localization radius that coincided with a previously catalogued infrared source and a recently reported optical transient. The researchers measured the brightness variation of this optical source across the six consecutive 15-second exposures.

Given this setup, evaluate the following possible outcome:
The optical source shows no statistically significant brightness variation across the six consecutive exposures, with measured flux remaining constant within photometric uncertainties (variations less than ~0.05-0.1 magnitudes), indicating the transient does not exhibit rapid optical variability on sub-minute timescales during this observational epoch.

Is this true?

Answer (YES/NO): NO